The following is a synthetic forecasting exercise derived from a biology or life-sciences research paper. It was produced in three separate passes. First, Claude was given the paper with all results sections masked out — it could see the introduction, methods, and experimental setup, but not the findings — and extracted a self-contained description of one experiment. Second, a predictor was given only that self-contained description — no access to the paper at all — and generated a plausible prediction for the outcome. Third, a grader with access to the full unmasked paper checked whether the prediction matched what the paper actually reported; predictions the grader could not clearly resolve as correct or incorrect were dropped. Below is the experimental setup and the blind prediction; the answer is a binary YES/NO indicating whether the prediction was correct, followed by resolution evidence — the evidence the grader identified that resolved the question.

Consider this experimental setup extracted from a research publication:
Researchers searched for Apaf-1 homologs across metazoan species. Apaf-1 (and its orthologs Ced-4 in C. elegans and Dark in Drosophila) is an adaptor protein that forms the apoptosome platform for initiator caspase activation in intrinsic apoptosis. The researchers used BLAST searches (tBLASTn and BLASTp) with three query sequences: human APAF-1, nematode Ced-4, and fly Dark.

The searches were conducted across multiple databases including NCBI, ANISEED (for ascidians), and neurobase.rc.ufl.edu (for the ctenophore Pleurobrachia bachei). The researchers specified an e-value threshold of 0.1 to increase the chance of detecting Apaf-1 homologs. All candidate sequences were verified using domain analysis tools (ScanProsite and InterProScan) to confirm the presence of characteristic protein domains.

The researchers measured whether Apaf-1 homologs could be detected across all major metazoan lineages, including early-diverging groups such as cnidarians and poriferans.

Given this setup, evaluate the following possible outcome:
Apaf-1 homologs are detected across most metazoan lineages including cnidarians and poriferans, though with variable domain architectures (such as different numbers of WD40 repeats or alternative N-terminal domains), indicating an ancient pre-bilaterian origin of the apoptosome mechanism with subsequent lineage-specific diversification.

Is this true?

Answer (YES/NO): NO